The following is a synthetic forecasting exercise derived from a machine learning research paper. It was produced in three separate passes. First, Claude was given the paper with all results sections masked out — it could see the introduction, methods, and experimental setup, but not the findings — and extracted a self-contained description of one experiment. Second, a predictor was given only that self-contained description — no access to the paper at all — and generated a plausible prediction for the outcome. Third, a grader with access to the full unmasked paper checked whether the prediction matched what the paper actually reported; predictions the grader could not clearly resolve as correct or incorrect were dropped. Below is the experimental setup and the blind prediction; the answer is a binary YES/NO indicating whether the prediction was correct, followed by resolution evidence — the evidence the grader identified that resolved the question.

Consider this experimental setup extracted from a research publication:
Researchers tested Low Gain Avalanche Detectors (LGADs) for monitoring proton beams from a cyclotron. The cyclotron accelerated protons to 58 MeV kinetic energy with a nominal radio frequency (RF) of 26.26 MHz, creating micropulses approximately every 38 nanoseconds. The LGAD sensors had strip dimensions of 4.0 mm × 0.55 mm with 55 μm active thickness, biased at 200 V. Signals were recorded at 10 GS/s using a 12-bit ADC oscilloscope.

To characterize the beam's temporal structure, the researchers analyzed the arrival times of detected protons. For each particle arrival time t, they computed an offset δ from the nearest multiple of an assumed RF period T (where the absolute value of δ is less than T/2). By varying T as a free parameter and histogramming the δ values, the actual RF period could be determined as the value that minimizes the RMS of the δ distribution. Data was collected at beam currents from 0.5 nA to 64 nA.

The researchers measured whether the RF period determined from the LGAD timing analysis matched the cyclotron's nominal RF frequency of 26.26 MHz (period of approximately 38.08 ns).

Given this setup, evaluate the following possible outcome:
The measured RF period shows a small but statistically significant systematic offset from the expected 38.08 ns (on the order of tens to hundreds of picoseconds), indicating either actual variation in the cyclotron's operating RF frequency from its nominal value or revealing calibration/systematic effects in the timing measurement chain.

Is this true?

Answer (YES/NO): NO